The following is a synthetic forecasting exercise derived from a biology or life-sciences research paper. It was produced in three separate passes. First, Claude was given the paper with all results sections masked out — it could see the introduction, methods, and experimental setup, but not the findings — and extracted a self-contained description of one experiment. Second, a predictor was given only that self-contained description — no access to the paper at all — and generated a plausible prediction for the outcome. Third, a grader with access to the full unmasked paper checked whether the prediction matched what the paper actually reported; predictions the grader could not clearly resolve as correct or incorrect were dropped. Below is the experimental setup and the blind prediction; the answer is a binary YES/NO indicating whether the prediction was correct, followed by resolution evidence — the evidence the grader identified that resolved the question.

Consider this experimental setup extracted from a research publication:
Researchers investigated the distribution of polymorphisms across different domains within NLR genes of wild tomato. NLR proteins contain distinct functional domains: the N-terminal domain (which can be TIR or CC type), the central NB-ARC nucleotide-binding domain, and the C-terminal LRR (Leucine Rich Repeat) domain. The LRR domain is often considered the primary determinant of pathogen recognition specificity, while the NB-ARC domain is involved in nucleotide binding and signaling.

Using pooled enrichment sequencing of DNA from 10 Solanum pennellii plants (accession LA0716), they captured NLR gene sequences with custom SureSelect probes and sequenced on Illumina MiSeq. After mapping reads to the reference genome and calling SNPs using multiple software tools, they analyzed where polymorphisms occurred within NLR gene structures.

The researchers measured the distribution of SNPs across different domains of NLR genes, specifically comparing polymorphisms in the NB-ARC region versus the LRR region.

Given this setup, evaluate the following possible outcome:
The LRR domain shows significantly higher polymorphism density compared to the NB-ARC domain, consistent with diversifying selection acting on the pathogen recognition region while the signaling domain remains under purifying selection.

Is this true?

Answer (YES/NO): NO